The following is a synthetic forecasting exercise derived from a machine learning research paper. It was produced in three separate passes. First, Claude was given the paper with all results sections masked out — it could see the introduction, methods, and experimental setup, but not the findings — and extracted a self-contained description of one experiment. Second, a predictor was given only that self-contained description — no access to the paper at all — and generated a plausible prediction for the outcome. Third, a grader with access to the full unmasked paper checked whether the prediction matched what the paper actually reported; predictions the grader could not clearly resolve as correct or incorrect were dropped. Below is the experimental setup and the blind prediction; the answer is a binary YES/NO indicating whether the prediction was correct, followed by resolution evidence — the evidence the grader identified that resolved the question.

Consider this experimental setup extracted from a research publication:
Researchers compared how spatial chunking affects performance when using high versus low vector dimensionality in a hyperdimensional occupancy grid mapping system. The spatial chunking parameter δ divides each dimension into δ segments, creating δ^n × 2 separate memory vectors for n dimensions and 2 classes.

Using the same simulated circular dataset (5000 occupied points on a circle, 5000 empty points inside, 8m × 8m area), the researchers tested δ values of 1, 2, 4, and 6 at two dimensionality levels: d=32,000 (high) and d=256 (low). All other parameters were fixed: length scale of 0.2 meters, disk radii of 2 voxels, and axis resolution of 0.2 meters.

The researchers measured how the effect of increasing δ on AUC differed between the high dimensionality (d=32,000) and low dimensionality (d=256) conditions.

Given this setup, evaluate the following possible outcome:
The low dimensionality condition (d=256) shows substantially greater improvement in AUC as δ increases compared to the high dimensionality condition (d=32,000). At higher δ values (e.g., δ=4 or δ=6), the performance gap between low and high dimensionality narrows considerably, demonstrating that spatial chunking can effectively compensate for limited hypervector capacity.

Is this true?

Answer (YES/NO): YES